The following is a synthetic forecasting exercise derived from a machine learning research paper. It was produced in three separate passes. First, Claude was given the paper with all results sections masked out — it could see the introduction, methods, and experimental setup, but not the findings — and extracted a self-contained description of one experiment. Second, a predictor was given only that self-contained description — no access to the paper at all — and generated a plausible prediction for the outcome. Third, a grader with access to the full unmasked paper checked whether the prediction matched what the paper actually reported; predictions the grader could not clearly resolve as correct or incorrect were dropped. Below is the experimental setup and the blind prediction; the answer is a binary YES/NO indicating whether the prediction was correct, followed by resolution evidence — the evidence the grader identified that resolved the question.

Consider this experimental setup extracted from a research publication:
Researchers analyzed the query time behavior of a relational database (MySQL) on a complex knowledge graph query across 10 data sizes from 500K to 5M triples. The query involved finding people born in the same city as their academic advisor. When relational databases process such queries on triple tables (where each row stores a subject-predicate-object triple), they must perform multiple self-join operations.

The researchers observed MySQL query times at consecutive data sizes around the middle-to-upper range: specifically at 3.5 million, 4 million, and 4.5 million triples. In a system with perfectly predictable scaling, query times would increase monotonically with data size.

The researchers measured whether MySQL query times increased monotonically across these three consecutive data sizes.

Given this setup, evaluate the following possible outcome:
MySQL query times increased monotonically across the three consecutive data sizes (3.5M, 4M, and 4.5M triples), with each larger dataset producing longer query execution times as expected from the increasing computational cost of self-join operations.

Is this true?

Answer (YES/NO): NO